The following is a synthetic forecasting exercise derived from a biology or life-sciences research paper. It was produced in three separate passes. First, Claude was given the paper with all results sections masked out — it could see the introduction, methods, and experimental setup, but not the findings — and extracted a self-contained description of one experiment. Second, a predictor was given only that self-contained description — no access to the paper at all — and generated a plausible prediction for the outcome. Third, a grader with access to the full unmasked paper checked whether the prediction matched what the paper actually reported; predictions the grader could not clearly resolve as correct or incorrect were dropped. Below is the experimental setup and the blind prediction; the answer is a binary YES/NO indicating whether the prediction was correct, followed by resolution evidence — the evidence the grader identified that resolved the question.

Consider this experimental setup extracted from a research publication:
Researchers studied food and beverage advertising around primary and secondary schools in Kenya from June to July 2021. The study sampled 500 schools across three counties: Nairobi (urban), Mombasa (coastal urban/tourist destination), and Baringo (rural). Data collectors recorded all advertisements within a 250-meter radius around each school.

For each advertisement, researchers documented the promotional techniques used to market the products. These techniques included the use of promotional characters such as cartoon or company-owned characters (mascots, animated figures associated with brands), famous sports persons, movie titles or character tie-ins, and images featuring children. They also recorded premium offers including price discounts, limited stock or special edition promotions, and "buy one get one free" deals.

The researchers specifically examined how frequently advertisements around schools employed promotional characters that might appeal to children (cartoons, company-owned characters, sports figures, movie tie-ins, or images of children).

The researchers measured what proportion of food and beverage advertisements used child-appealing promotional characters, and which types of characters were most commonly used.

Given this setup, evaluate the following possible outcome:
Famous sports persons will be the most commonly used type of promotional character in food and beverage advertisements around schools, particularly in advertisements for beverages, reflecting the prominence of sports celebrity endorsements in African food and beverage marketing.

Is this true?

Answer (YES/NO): NO